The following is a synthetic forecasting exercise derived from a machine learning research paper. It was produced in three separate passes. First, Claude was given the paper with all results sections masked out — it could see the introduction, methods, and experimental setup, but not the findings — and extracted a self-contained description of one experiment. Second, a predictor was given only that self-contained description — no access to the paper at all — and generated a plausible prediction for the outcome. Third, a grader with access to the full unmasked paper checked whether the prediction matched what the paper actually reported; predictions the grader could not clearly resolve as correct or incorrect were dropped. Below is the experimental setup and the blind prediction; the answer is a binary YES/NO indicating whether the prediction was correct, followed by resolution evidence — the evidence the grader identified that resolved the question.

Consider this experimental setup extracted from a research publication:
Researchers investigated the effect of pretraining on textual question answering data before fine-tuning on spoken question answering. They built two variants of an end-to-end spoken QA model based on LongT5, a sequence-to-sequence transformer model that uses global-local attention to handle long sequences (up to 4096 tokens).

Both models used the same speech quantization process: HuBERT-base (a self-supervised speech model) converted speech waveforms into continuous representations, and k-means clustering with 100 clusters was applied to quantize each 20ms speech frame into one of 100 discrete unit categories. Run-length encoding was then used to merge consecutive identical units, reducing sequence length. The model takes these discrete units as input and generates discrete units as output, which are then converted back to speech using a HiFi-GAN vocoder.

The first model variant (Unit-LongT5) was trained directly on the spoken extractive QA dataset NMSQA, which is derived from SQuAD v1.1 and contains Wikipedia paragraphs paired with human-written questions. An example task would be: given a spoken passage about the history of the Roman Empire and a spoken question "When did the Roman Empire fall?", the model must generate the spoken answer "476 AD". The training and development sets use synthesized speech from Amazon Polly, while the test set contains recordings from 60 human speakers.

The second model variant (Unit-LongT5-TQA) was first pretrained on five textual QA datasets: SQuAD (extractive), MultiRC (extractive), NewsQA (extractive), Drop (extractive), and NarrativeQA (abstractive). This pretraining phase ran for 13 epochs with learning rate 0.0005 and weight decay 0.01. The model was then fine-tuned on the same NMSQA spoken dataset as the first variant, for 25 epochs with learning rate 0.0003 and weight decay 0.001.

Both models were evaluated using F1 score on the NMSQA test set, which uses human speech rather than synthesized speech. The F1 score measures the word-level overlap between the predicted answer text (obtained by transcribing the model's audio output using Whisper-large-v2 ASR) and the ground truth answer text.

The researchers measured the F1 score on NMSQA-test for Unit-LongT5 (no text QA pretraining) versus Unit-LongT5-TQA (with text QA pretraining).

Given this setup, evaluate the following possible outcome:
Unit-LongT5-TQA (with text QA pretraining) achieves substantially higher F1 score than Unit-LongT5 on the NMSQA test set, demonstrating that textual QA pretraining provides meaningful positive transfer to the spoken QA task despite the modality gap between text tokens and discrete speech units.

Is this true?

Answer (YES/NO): YES